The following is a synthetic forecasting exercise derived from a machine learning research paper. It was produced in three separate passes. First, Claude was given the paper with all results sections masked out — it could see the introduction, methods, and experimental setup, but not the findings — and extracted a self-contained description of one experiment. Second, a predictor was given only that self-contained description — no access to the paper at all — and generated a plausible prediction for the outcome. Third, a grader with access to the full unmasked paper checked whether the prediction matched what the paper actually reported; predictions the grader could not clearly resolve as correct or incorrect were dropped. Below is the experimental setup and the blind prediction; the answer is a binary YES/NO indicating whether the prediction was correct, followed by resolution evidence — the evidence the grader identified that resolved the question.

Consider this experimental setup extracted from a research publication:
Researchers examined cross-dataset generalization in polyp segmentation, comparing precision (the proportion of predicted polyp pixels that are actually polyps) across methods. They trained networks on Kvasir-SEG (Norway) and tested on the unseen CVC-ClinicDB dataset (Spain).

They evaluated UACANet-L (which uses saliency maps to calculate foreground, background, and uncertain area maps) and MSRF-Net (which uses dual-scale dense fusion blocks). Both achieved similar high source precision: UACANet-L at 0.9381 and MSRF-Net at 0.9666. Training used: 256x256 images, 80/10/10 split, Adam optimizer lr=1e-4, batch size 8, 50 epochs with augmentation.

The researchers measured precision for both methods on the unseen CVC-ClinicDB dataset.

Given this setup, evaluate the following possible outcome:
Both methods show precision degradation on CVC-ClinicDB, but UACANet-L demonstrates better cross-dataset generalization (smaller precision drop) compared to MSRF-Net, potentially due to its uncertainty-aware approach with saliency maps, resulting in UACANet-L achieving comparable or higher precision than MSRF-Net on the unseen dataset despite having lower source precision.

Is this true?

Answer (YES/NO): NO